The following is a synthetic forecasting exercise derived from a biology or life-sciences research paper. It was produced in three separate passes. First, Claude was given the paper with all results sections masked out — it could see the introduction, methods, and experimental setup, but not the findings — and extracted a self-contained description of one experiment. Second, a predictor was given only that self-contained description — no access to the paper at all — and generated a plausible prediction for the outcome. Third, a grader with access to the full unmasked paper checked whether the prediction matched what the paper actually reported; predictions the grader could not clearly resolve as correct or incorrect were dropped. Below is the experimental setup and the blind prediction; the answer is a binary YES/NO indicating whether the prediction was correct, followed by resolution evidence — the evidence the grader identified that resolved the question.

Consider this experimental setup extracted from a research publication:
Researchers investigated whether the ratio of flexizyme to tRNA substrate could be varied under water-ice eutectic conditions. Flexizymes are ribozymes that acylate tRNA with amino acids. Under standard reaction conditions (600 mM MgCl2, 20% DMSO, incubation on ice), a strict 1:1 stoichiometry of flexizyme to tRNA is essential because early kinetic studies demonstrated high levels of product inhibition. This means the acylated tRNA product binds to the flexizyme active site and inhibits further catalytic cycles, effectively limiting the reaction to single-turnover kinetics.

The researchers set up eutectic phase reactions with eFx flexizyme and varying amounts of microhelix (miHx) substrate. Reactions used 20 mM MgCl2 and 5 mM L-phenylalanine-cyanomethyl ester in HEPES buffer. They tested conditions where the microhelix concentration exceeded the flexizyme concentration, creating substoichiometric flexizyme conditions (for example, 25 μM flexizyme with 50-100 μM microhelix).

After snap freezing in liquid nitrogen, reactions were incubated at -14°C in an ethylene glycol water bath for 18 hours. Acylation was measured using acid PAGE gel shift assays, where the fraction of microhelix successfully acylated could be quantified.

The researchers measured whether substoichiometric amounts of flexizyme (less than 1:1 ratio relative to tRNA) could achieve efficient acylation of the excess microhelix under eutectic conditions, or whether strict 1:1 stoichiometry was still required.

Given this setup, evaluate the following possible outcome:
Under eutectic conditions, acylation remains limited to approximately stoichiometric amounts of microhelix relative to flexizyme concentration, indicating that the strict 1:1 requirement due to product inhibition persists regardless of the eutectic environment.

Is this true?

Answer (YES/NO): NO